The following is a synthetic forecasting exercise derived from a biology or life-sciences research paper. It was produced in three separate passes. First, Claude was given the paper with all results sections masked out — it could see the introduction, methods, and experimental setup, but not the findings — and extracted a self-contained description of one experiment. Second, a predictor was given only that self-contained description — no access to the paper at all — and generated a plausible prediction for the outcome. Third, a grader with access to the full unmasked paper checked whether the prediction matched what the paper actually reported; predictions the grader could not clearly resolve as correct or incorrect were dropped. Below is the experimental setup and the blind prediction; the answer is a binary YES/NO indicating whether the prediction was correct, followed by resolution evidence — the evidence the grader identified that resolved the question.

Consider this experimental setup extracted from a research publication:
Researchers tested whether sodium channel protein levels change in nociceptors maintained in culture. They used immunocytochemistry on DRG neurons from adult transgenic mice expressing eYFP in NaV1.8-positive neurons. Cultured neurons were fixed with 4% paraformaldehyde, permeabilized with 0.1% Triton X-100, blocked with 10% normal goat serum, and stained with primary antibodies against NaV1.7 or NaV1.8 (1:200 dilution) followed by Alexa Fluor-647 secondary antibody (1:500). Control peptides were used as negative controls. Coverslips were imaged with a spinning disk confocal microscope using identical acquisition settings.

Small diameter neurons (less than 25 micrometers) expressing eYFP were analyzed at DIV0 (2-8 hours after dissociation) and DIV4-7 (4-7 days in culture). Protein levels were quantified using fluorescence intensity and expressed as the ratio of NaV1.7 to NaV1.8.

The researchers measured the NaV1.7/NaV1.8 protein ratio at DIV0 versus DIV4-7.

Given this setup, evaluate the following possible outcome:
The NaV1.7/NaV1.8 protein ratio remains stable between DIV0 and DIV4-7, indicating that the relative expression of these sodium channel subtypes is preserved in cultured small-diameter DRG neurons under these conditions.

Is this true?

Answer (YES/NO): NO